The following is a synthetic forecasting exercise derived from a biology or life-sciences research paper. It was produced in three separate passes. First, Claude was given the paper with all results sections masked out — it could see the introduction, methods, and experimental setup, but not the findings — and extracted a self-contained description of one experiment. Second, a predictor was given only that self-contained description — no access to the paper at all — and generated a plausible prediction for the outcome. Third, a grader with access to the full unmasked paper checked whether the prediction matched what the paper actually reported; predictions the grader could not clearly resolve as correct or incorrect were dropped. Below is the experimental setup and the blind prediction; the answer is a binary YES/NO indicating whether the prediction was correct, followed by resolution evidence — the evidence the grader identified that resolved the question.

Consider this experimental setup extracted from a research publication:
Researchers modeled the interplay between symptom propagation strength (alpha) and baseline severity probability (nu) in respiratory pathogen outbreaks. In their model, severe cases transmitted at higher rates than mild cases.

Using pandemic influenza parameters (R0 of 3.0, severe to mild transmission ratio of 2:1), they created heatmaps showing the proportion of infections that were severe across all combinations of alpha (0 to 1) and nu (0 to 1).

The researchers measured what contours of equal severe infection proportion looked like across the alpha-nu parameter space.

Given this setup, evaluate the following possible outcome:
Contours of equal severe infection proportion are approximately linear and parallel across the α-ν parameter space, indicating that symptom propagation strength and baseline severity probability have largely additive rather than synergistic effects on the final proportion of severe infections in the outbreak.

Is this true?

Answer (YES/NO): NO